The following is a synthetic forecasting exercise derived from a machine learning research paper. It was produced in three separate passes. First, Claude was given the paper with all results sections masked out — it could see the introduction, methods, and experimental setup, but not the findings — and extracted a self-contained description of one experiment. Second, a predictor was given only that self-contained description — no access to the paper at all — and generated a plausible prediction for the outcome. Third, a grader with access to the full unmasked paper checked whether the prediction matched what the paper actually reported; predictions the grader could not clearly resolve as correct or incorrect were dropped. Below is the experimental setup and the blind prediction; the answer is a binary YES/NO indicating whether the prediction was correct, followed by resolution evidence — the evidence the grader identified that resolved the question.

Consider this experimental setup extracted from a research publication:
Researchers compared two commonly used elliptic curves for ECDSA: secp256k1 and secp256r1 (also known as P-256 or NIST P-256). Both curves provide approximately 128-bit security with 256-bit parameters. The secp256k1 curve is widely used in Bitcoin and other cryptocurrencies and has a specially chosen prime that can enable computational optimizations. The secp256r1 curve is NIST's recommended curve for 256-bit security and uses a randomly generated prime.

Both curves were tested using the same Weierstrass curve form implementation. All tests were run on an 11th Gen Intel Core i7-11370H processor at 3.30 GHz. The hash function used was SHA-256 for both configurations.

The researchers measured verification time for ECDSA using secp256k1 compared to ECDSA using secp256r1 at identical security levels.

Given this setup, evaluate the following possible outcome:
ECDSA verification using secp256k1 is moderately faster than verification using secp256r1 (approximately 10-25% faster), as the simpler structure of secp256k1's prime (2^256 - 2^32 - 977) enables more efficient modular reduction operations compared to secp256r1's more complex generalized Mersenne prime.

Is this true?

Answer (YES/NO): NO